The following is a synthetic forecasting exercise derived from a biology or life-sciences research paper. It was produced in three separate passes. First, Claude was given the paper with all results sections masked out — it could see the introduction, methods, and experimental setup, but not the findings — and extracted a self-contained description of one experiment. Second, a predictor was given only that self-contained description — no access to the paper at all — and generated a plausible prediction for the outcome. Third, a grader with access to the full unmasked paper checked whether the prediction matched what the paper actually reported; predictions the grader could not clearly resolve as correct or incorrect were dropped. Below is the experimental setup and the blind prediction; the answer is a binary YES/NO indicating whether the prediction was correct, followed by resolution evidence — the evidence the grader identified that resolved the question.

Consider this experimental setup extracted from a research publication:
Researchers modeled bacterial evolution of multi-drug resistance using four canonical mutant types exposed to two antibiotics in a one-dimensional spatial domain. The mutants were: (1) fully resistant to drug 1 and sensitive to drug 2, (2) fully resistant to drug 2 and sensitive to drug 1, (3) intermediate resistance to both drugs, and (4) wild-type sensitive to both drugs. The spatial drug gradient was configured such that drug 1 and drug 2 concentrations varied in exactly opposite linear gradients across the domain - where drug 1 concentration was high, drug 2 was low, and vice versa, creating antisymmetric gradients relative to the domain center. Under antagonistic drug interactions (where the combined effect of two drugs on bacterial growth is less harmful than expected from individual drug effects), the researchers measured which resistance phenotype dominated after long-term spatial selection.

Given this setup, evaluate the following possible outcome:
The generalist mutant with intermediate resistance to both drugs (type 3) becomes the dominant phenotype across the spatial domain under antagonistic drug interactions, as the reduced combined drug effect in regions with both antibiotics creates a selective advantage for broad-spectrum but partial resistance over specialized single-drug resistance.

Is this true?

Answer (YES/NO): YES